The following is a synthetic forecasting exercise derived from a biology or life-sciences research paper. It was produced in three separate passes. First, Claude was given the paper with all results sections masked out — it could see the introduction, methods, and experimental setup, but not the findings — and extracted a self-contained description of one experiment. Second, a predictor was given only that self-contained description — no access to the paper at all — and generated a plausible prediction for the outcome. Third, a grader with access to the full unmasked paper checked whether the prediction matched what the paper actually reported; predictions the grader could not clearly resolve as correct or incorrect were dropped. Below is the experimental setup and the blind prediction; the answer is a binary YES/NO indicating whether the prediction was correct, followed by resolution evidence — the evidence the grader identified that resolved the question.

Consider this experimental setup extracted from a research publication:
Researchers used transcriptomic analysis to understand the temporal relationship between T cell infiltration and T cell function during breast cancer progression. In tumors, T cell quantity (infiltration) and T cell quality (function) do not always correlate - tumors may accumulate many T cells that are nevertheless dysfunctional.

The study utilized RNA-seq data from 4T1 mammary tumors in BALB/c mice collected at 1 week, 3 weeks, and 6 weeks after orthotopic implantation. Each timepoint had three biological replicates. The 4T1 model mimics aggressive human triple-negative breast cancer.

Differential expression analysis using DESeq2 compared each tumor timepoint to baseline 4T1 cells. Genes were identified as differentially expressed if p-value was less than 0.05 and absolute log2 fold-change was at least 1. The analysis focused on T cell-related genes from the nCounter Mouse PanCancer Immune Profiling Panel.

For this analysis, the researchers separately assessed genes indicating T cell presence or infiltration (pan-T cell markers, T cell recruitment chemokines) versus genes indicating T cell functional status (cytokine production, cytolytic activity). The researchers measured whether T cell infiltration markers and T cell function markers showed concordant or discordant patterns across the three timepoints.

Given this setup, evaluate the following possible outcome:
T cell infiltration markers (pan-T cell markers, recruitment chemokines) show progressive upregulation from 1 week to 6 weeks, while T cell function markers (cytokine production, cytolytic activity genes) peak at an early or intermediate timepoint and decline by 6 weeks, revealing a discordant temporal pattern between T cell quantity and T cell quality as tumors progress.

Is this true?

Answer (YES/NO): NO